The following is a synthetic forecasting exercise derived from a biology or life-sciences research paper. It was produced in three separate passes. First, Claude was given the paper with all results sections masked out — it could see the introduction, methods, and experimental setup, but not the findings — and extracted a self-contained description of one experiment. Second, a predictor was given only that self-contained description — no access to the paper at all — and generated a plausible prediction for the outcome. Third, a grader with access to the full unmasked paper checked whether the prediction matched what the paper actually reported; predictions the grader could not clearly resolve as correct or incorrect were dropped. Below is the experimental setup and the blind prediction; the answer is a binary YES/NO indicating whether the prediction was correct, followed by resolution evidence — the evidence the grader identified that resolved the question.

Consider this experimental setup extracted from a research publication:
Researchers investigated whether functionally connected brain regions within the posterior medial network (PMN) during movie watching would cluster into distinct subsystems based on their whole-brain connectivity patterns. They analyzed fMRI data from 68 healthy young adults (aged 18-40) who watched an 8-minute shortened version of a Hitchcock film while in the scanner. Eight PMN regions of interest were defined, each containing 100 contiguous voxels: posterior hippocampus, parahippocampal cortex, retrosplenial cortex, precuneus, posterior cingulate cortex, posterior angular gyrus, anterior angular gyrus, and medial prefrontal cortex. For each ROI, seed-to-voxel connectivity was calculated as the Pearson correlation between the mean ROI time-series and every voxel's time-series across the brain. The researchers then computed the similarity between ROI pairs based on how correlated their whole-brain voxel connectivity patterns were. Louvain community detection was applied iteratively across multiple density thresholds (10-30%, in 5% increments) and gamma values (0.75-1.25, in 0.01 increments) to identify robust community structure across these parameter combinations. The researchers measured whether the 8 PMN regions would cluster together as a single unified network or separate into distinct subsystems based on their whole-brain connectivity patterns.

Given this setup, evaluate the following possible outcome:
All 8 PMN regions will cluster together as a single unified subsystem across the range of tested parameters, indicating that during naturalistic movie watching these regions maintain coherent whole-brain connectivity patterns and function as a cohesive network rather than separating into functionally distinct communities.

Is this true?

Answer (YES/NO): NO